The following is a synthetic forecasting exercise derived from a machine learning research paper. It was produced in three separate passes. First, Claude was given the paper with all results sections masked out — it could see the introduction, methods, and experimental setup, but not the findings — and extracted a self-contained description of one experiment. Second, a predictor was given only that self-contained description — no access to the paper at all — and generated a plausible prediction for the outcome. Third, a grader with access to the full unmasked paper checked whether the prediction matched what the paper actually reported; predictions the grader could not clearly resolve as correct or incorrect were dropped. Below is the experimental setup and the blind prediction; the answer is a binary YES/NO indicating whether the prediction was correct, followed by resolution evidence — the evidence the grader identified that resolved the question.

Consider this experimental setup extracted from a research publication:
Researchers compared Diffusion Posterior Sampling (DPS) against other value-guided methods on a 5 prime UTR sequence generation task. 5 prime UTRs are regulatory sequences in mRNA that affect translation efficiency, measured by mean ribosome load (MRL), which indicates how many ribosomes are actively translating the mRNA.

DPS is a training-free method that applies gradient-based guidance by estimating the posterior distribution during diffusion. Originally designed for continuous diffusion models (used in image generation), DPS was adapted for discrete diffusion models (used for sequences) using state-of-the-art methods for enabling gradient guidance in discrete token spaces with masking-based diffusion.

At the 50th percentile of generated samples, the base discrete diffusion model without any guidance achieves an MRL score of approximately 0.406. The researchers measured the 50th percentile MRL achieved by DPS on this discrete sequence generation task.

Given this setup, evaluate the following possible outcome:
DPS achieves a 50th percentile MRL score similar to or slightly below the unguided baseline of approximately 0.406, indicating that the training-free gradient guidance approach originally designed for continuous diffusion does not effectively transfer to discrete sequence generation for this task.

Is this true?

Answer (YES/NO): NO